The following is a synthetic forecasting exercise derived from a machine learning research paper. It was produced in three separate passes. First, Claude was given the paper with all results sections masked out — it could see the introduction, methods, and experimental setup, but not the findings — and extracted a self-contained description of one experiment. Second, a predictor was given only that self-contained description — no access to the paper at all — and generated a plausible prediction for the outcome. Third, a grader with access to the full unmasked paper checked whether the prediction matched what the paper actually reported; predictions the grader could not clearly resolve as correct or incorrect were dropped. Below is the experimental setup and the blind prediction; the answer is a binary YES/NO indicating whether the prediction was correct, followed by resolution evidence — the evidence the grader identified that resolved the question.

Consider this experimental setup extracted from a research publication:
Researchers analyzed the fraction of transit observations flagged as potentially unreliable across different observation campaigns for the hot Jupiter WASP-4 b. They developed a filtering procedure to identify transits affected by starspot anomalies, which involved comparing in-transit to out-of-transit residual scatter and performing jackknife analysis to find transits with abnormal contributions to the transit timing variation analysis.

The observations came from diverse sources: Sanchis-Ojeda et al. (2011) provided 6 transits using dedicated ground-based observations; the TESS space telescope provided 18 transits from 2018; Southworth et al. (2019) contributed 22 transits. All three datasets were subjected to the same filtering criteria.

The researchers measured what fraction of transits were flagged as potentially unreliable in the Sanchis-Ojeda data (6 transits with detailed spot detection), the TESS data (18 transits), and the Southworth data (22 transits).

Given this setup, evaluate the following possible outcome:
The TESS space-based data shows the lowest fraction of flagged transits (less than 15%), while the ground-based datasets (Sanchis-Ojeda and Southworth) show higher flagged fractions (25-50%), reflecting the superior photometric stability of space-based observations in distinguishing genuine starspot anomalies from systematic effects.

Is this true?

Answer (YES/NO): NO